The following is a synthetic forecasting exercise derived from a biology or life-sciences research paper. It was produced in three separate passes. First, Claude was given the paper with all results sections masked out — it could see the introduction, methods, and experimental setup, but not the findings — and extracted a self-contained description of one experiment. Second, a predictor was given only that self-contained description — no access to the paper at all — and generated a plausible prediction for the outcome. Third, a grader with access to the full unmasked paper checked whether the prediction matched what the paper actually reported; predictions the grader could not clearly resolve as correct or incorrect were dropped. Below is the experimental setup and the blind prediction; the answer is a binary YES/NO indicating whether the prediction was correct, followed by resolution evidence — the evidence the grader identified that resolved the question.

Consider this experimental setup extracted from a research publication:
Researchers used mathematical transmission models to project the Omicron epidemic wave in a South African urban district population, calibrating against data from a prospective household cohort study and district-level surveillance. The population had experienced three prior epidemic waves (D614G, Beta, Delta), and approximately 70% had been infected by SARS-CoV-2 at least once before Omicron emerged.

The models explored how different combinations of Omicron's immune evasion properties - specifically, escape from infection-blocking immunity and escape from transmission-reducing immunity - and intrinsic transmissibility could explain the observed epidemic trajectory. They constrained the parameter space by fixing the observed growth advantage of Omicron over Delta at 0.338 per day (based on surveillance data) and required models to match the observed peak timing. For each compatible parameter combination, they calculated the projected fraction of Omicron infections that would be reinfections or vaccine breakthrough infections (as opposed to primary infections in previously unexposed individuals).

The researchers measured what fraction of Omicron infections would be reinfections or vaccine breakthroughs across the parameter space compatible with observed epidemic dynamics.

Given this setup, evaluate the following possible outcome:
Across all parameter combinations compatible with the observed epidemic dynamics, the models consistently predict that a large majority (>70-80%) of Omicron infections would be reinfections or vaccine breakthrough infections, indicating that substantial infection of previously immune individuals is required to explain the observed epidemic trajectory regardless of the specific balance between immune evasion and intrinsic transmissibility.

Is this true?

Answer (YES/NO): NO